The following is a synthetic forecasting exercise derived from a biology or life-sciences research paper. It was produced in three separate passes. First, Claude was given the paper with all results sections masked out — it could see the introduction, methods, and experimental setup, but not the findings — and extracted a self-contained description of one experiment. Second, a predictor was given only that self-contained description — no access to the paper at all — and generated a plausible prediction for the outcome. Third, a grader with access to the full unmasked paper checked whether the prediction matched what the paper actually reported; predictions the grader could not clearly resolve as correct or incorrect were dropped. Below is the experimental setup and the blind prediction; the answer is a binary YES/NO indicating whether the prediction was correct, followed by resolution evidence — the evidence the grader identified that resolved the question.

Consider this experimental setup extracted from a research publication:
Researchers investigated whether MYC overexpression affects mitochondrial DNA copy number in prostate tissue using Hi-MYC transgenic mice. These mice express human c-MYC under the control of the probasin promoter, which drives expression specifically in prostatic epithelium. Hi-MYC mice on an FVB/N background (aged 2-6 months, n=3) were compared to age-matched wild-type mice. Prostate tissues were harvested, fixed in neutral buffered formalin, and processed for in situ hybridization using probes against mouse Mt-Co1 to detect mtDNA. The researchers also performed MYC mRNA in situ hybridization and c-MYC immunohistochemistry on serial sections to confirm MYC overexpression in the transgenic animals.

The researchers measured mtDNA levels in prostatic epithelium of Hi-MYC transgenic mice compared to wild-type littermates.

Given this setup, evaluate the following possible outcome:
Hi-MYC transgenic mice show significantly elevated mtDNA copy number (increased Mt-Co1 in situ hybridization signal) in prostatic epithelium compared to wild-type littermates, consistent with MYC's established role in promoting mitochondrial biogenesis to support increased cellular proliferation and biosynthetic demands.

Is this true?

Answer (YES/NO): YES